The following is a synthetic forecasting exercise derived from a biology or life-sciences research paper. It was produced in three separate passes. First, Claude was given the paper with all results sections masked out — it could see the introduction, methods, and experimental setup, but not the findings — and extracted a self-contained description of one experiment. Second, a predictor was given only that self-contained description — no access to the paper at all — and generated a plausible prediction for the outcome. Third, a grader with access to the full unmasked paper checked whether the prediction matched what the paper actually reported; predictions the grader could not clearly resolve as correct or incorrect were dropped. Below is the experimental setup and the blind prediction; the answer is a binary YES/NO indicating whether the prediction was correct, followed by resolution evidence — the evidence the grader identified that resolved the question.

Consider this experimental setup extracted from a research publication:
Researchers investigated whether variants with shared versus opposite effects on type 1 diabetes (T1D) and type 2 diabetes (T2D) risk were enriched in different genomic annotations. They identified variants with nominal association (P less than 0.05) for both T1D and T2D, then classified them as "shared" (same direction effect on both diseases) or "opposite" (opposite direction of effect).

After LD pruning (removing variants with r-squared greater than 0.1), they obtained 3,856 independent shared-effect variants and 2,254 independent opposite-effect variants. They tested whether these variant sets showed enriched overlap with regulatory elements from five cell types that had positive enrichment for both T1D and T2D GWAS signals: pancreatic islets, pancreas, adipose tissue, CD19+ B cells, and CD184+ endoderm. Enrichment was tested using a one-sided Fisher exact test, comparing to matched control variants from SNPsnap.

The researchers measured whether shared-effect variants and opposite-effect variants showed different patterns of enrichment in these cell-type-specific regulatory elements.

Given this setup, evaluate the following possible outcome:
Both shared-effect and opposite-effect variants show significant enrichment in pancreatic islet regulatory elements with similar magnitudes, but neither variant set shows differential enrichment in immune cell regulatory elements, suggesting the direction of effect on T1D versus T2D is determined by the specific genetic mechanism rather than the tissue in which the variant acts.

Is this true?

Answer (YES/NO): NO